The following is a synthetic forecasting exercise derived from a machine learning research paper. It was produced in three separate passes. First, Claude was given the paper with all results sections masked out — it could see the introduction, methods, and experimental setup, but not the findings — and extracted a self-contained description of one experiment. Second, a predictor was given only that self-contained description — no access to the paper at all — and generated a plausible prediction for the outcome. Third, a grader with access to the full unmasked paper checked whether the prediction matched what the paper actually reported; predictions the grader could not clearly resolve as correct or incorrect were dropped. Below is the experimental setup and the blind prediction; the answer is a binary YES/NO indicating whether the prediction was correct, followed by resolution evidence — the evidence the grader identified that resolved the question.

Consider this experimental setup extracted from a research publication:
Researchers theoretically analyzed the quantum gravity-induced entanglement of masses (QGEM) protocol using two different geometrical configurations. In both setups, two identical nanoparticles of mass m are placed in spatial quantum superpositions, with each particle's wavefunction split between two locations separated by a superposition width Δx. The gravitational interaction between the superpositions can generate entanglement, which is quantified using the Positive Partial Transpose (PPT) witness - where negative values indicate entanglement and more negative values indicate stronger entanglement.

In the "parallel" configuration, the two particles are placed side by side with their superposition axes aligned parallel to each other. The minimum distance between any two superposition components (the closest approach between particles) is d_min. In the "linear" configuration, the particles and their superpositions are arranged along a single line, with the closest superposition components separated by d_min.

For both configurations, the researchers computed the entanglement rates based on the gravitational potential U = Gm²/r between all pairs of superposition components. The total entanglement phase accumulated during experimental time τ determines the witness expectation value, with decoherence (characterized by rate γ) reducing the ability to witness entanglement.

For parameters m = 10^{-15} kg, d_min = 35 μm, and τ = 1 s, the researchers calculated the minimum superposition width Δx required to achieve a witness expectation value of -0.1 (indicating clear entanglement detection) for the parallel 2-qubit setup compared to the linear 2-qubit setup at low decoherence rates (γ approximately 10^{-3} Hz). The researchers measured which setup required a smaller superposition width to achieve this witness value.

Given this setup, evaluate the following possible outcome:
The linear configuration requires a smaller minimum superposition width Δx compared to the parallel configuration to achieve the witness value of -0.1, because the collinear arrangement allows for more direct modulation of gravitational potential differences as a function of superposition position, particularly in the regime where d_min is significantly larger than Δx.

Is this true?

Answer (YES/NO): NO